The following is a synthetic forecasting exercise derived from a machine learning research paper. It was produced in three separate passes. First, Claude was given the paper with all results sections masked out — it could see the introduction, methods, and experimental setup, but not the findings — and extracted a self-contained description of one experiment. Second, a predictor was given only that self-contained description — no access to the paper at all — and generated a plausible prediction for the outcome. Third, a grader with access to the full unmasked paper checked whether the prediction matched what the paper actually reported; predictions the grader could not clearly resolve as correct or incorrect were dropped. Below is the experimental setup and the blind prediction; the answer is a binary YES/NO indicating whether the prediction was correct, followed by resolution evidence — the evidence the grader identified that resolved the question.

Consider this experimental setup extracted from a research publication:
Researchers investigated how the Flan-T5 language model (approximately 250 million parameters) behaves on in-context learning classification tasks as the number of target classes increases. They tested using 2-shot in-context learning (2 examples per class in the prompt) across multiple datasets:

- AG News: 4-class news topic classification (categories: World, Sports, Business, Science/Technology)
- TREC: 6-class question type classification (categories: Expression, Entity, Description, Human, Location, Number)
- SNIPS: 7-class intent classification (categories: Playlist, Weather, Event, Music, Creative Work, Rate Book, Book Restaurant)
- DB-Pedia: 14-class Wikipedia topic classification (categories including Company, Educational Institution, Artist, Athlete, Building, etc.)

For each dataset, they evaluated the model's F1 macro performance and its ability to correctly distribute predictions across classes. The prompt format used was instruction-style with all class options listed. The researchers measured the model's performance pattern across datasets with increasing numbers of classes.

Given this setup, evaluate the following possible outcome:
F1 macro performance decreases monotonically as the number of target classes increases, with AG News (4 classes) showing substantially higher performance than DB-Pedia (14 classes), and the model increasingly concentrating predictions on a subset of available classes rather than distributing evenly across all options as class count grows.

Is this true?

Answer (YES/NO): YES